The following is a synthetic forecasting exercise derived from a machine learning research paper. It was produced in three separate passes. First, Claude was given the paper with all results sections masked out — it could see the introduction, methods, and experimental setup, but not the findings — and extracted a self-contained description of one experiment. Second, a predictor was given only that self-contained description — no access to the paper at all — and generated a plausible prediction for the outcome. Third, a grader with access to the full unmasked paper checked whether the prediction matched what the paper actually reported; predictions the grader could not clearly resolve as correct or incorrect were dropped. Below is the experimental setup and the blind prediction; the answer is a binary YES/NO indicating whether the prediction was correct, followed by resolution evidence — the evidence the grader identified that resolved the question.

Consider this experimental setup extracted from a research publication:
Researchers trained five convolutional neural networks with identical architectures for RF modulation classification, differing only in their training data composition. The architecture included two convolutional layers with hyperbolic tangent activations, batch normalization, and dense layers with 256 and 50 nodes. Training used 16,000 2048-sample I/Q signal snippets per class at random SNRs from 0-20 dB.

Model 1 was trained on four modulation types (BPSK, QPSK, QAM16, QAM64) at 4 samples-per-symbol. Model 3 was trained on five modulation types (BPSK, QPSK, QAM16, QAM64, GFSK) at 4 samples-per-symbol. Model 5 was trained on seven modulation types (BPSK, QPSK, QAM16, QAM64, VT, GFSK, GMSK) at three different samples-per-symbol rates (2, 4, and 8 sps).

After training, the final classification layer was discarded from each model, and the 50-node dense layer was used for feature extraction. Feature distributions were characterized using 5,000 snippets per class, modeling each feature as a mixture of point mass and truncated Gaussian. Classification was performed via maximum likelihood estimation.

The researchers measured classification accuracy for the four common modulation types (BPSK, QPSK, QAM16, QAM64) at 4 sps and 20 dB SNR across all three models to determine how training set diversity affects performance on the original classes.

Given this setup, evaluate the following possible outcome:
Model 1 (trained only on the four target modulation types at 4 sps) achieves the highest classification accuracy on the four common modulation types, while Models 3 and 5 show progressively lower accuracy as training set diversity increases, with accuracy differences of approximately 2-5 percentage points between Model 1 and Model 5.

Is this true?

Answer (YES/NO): NO